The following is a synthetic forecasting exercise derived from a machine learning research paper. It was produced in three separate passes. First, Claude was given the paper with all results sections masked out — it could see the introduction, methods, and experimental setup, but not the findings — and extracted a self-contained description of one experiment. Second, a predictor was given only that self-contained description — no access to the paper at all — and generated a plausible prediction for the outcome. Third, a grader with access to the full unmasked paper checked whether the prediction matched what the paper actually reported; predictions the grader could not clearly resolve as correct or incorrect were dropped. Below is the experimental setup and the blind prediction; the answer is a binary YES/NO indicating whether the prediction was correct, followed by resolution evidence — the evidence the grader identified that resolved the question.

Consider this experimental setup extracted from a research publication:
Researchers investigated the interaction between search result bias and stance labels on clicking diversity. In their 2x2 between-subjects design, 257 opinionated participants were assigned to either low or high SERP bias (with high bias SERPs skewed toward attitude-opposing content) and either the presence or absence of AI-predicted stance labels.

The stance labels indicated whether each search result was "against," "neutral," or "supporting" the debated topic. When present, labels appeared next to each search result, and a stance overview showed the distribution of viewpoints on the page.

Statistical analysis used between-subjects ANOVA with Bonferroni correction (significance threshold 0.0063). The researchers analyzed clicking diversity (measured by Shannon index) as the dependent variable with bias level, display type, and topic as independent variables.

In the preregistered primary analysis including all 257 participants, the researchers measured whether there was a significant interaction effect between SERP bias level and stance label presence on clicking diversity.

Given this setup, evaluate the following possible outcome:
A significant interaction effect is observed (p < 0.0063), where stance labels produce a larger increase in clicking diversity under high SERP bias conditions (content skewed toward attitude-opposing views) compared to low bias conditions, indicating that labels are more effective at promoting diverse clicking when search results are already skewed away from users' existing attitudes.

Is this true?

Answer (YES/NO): NO